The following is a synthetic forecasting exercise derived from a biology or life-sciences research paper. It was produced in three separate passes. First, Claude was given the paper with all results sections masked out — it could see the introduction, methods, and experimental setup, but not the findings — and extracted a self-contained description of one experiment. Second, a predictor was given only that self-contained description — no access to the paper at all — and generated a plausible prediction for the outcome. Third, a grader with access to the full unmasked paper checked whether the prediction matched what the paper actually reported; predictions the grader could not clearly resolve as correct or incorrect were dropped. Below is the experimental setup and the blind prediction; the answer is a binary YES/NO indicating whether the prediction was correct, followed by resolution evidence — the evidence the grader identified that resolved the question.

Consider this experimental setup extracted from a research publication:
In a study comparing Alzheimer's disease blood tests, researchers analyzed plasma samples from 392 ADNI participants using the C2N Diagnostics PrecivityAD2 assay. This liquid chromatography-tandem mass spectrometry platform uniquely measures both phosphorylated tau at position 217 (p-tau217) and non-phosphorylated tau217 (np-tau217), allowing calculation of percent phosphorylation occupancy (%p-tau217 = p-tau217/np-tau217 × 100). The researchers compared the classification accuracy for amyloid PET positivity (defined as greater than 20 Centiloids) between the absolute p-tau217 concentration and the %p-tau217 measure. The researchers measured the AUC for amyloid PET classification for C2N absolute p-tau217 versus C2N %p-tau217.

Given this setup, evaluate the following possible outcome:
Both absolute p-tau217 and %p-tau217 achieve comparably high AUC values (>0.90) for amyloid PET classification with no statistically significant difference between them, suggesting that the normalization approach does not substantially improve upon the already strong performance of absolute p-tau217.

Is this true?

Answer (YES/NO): YES